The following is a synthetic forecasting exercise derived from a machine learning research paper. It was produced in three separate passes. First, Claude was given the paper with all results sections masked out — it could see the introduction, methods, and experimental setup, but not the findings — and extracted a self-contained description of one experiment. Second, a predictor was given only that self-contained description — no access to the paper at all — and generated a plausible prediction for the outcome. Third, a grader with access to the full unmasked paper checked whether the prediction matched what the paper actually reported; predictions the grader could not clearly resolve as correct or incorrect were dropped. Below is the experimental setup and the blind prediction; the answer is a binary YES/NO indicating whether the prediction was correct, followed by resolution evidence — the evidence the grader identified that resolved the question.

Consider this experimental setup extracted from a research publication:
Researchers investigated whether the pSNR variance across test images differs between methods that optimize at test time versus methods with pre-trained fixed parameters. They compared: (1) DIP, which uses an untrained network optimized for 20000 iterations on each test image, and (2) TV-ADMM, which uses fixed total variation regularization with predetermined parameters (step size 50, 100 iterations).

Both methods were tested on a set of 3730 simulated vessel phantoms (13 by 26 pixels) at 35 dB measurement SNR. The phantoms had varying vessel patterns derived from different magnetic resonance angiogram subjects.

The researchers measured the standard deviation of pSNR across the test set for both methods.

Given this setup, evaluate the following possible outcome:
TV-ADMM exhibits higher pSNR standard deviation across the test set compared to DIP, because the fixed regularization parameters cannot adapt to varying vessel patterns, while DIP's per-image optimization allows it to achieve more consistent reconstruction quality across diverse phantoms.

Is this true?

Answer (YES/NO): YES